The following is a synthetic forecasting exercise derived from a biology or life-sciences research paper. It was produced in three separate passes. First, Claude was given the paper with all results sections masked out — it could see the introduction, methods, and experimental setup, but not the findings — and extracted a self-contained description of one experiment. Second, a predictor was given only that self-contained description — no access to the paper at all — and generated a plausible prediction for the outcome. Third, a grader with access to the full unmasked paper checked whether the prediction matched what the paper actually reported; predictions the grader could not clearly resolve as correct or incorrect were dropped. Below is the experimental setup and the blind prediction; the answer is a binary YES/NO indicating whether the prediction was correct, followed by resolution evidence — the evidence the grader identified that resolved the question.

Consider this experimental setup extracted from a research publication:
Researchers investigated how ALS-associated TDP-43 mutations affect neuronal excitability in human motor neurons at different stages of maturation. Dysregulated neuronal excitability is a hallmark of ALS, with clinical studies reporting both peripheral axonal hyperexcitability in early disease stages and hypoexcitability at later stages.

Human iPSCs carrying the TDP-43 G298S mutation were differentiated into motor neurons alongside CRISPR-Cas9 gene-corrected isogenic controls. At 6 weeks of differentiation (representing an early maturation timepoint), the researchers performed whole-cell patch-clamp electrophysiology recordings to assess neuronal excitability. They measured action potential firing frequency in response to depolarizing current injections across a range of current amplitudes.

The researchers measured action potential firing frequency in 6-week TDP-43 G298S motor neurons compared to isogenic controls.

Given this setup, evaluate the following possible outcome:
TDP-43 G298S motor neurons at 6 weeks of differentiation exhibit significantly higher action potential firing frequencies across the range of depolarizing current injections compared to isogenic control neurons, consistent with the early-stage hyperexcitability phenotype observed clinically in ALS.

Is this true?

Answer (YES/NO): YES